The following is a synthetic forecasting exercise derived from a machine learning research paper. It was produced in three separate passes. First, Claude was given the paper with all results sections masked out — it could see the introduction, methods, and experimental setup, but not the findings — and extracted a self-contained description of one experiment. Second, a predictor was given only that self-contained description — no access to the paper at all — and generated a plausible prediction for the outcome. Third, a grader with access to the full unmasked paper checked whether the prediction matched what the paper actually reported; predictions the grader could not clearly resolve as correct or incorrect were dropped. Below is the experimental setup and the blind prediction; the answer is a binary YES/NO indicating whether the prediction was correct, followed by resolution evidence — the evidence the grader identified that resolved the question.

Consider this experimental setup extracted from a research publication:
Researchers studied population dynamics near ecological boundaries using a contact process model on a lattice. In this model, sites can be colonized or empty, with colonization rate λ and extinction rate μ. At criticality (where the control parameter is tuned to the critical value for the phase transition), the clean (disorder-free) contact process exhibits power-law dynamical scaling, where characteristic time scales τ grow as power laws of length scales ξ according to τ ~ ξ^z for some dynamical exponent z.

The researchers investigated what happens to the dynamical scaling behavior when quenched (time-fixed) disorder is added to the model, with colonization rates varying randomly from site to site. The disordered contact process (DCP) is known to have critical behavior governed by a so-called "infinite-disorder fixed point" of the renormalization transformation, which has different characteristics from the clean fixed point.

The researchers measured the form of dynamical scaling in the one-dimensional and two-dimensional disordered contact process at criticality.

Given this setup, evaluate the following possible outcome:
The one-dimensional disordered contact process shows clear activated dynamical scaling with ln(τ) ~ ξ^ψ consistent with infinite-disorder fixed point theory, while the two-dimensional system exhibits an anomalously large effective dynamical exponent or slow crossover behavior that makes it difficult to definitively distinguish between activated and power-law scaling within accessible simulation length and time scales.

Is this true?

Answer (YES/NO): NO